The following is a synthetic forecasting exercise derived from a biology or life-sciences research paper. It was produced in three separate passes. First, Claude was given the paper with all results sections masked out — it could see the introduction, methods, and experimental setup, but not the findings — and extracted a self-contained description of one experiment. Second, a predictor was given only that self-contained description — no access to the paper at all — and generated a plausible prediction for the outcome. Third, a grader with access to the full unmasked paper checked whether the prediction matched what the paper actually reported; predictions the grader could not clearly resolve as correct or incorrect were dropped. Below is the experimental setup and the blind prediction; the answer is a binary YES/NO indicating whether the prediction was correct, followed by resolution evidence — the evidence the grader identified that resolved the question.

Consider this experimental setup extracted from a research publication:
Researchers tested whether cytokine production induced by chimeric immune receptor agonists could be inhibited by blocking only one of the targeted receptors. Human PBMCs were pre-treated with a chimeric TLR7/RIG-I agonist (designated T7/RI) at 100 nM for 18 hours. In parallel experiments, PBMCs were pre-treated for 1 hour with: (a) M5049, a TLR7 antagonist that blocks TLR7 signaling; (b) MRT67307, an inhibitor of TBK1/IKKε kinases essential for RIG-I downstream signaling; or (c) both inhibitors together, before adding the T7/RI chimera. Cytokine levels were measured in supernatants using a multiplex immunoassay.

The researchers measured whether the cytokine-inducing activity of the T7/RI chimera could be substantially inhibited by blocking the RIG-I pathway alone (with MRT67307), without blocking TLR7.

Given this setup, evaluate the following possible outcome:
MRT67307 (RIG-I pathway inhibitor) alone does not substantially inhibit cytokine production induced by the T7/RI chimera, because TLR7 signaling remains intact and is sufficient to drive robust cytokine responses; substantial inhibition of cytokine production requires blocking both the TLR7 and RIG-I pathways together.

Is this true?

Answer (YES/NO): YES